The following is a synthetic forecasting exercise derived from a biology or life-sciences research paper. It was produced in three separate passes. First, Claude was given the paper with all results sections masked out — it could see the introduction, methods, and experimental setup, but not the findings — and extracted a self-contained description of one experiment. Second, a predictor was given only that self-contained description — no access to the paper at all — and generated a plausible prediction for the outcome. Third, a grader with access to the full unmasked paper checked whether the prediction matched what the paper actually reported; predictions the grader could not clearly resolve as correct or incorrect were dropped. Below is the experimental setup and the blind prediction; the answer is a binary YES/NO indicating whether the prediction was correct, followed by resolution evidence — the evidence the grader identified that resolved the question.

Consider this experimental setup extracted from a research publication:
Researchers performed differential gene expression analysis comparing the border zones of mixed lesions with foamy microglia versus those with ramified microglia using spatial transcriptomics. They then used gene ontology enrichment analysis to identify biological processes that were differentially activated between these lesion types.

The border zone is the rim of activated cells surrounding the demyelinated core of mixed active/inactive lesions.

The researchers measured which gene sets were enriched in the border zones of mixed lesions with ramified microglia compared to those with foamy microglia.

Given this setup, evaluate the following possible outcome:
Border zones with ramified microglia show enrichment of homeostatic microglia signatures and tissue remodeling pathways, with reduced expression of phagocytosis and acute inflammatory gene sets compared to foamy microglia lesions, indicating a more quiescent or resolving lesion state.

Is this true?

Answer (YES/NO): NO